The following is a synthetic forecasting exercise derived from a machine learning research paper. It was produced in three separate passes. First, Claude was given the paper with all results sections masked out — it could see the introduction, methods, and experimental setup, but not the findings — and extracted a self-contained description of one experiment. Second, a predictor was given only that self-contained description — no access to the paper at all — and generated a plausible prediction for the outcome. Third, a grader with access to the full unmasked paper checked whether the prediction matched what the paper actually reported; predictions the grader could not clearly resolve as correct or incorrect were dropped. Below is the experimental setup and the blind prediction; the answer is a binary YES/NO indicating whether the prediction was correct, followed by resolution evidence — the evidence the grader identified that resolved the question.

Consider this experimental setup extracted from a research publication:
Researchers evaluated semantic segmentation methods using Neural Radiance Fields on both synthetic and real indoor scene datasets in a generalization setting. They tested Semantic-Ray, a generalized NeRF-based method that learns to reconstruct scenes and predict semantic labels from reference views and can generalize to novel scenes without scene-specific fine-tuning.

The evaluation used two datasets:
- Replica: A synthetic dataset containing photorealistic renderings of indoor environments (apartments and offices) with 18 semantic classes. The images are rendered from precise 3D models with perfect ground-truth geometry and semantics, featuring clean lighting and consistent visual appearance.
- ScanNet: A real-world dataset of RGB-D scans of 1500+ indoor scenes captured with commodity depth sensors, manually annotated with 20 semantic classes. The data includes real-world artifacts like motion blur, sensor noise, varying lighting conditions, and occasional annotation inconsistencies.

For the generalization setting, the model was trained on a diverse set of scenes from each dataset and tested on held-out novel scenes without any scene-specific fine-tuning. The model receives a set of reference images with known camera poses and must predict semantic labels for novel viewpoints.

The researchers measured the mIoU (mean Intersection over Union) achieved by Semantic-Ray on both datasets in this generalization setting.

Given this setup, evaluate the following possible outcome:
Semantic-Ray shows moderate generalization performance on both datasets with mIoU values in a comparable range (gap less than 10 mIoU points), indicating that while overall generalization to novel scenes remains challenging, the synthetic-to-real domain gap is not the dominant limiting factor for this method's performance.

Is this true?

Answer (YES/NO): NO